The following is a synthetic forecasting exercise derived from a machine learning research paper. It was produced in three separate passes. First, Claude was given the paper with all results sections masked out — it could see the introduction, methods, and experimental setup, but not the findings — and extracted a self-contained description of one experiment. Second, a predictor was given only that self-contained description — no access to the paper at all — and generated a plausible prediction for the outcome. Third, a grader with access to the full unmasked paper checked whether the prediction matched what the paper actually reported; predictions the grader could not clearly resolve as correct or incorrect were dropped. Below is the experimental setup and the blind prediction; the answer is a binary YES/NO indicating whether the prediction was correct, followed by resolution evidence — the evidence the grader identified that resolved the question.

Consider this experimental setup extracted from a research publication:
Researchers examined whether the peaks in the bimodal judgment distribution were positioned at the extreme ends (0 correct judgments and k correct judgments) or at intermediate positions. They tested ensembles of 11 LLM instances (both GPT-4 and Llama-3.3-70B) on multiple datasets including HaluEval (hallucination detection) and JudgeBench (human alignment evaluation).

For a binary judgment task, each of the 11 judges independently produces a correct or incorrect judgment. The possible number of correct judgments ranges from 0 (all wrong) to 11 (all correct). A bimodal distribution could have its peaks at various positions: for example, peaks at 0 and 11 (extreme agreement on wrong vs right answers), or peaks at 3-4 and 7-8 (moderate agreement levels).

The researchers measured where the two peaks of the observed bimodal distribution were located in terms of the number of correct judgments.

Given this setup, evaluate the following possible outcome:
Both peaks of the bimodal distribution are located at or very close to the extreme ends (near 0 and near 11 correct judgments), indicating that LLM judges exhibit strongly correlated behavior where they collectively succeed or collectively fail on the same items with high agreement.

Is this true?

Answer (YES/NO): YES